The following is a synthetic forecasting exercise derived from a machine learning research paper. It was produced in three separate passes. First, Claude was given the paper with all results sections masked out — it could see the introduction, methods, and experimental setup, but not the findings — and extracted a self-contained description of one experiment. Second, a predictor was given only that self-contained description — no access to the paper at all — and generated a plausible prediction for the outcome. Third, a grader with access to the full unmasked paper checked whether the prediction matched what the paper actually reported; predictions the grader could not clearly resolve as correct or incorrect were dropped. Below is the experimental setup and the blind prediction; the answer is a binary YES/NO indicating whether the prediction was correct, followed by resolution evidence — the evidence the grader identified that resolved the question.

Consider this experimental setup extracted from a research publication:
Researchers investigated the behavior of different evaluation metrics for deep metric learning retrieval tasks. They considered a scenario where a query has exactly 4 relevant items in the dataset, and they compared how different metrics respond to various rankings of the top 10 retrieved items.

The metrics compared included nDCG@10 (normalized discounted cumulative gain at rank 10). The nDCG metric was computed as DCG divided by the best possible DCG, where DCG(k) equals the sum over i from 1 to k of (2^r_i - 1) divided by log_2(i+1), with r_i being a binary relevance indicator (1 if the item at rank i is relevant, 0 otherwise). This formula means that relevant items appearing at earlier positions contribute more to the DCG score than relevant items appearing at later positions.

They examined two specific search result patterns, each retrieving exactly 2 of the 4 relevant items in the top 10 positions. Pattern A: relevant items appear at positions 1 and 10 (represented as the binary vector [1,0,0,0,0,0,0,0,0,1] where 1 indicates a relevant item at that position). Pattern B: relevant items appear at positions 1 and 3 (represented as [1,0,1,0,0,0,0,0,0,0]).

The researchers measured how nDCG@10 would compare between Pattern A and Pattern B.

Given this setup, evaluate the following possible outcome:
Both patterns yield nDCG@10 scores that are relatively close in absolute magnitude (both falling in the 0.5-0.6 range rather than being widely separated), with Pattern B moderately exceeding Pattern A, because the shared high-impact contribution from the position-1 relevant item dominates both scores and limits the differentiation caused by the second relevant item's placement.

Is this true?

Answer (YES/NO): YES